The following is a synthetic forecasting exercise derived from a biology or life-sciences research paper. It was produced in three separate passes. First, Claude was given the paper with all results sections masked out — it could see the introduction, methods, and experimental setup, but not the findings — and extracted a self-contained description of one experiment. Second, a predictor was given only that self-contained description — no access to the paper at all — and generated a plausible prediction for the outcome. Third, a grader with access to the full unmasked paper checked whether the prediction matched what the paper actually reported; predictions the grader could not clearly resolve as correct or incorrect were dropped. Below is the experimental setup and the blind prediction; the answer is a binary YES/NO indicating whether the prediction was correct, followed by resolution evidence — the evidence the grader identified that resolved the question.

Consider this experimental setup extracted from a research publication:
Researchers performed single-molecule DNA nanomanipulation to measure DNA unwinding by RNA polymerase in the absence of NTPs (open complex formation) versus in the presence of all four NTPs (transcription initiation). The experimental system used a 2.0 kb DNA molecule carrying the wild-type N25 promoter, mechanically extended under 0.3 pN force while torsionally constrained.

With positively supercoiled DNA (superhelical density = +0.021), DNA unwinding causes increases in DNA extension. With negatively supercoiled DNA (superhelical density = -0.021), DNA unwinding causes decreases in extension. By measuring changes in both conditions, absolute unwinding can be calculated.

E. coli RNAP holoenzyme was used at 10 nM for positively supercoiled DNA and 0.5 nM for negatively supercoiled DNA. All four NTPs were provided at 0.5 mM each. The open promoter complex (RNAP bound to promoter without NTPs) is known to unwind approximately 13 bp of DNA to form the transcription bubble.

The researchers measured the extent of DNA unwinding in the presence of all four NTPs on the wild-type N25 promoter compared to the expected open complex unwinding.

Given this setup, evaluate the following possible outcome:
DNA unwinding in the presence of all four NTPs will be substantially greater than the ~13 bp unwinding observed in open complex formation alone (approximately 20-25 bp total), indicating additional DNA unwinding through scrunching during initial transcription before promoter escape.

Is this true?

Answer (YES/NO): NO